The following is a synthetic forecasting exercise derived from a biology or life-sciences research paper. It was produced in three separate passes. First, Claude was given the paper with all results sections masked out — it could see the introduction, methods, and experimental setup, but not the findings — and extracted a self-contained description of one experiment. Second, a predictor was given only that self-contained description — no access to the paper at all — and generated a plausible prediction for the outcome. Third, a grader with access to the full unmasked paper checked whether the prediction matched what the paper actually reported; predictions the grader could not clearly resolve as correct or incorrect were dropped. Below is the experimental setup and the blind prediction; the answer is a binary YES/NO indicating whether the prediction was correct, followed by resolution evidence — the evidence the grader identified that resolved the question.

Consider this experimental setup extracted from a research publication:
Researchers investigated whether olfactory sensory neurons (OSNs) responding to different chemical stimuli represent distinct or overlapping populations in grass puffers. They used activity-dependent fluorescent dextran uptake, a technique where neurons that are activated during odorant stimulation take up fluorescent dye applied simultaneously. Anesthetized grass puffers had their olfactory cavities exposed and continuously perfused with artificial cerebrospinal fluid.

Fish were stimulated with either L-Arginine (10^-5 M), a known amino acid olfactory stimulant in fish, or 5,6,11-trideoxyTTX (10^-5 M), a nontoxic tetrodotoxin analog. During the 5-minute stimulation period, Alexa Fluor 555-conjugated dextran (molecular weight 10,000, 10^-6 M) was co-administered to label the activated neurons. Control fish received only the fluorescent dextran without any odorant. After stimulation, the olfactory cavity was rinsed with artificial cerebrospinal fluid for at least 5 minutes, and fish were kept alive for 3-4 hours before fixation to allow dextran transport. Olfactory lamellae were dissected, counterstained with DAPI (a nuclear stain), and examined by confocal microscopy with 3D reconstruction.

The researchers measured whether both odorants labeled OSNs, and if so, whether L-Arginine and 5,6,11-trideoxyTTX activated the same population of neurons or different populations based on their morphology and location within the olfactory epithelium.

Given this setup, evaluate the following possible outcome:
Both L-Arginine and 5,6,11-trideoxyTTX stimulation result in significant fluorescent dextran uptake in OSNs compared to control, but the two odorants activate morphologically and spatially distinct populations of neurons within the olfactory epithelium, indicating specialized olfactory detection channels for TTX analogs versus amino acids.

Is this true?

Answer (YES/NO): NO